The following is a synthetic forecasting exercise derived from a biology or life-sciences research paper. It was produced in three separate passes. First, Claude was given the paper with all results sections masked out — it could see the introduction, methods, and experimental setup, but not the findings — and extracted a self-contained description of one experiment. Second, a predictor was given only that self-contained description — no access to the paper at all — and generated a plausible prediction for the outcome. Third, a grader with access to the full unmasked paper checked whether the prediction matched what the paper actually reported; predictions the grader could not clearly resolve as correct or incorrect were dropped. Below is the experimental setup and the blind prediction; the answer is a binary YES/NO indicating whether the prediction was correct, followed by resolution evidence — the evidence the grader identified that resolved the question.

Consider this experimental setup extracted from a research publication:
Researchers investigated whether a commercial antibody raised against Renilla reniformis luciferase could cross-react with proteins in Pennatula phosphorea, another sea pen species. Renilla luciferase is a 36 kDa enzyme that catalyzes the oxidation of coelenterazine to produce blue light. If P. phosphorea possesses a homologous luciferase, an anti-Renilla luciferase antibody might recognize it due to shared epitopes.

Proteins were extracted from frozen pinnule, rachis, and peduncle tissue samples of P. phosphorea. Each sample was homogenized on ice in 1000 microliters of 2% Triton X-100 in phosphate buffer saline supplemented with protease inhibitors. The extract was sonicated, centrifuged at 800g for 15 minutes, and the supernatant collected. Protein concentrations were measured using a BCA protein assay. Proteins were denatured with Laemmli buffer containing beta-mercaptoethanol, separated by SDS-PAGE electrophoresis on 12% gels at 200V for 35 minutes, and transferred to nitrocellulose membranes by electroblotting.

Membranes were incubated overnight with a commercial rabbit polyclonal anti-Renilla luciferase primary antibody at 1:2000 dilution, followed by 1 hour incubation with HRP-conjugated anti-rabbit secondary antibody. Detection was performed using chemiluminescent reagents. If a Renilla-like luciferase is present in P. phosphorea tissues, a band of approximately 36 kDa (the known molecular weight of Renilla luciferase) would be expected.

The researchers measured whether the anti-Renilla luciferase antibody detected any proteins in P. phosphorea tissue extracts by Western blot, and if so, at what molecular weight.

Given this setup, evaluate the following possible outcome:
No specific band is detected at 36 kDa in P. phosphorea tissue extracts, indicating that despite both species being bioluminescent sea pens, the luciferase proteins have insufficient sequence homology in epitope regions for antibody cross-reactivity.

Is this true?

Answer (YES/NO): NO